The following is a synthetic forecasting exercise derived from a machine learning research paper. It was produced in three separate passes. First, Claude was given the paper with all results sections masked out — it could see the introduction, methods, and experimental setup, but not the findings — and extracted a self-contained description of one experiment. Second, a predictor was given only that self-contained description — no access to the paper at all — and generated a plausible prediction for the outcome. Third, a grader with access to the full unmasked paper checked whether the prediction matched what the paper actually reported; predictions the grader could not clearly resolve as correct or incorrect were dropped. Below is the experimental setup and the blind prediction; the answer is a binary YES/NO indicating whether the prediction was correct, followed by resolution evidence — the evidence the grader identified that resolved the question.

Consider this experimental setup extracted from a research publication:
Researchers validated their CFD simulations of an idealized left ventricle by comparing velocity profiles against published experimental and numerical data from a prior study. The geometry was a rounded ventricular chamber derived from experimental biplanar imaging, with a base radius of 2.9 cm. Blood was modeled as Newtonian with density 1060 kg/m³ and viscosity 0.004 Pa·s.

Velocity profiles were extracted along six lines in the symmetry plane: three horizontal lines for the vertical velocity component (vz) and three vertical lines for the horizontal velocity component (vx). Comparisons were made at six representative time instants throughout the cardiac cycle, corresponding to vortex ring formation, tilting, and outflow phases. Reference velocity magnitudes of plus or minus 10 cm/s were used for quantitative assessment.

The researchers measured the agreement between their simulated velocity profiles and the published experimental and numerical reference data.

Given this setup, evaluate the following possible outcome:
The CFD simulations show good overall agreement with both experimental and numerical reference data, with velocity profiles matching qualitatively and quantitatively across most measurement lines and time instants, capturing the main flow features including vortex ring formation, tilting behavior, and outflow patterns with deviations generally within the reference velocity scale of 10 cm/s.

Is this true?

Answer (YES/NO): YES